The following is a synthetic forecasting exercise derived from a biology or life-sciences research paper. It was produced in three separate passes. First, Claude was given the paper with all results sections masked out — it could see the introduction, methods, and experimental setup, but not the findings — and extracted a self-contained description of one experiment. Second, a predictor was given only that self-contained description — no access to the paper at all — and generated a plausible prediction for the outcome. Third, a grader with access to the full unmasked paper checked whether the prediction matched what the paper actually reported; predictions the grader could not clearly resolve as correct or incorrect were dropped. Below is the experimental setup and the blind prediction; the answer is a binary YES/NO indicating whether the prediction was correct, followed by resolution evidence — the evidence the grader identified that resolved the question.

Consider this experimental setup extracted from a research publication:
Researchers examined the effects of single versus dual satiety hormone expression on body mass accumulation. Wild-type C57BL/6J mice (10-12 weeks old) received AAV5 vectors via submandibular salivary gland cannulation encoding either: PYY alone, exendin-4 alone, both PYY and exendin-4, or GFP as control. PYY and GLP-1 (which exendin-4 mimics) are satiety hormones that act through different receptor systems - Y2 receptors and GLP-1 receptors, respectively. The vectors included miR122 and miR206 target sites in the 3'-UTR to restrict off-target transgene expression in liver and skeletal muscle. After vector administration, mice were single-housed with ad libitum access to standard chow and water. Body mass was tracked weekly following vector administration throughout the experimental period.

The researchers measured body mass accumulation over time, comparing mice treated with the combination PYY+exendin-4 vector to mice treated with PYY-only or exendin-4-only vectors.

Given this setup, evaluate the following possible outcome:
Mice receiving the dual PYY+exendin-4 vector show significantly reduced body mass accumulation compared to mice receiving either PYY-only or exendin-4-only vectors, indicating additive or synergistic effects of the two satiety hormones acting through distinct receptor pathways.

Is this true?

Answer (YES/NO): YES